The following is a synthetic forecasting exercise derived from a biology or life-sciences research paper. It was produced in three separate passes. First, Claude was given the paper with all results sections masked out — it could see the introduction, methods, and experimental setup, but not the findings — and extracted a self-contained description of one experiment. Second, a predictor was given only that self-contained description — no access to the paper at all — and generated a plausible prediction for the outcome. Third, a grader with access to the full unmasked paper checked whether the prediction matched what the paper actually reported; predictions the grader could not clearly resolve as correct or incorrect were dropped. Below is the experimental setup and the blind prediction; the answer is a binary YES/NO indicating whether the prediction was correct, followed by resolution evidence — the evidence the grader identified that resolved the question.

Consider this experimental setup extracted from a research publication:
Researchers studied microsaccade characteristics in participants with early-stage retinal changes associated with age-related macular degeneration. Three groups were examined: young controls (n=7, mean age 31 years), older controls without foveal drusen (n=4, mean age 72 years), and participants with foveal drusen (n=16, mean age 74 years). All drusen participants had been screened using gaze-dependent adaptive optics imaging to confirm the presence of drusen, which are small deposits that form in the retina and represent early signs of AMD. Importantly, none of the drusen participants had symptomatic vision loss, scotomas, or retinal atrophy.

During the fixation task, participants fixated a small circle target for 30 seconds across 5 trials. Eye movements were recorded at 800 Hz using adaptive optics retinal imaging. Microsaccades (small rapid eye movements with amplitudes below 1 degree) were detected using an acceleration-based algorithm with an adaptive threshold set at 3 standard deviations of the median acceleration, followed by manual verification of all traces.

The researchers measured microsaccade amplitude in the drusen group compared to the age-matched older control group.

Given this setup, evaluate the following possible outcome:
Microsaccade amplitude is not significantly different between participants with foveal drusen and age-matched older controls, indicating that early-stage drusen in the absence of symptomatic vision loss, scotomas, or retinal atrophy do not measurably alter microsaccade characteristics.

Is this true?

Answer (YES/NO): NO